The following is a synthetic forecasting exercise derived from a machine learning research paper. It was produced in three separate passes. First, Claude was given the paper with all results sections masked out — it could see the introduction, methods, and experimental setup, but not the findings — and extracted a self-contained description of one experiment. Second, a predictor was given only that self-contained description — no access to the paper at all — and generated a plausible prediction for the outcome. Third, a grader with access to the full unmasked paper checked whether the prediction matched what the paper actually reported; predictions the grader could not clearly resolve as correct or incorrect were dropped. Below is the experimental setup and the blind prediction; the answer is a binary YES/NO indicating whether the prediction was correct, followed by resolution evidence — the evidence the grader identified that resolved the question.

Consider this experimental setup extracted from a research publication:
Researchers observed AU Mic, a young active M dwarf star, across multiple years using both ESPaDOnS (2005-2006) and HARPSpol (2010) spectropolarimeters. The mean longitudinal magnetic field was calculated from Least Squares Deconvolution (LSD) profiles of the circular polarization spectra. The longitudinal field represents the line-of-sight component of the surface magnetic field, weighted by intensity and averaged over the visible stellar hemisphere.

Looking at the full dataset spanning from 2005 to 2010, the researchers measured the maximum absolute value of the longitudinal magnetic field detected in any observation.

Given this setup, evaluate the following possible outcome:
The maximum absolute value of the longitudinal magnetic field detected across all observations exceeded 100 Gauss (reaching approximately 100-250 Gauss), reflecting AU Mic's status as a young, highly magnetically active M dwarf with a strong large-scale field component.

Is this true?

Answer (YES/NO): NO